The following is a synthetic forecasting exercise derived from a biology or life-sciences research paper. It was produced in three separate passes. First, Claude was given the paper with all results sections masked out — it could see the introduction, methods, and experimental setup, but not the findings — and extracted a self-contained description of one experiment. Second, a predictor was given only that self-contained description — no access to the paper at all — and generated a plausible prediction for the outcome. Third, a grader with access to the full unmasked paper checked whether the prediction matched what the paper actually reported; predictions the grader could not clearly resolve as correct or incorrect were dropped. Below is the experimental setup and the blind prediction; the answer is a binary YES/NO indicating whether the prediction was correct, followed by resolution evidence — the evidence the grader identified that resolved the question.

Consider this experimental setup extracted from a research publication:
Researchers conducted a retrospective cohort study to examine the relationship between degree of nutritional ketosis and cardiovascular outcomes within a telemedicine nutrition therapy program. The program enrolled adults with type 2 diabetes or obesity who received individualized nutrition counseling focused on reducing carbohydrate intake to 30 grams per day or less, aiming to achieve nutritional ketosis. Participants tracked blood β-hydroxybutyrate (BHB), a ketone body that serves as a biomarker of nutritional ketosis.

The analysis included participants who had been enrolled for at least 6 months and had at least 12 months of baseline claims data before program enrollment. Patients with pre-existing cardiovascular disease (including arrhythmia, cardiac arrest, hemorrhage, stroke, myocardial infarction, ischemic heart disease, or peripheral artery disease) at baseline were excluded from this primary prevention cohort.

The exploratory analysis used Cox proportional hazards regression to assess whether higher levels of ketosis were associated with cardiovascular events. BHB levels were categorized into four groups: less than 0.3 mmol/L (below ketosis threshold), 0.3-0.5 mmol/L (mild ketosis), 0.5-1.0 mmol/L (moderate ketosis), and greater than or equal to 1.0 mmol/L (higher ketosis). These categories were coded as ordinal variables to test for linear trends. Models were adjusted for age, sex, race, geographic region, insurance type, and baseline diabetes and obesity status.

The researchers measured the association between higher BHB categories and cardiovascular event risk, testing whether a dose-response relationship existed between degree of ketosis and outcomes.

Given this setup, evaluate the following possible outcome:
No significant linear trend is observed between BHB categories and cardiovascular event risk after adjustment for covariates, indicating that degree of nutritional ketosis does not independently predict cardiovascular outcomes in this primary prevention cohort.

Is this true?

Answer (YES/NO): NO